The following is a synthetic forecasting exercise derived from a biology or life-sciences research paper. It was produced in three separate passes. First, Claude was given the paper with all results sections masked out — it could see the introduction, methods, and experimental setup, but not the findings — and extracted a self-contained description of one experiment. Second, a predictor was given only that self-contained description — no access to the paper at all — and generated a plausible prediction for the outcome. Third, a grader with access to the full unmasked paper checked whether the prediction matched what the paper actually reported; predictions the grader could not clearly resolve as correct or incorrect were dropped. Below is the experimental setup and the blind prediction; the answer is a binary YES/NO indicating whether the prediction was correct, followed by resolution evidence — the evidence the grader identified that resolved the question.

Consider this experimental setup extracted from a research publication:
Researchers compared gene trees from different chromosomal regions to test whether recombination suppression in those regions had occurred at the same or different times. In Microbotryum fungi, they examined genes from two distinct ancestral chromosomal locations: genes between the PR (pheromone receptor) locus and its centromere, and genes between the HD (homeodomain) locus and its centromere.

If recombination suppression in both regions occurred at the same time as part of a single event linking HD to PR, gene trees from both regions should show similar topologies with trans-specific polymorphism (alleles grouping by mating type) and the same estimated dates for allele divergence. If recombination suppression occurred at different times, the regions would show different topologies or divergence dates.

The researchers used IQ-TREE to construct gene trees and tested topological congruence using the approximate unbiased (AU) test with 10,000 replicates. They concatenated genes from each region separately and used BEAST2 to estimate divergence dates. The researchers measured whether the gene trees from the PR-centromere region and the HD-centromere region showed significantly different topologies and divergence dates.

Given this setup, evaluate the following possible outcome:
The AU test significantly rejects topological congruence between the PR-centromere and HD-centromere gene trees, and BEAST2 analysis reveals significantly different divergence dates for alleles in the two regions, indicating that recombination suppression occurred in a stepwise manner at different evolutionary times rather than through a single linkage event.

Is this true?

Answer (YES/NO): YES